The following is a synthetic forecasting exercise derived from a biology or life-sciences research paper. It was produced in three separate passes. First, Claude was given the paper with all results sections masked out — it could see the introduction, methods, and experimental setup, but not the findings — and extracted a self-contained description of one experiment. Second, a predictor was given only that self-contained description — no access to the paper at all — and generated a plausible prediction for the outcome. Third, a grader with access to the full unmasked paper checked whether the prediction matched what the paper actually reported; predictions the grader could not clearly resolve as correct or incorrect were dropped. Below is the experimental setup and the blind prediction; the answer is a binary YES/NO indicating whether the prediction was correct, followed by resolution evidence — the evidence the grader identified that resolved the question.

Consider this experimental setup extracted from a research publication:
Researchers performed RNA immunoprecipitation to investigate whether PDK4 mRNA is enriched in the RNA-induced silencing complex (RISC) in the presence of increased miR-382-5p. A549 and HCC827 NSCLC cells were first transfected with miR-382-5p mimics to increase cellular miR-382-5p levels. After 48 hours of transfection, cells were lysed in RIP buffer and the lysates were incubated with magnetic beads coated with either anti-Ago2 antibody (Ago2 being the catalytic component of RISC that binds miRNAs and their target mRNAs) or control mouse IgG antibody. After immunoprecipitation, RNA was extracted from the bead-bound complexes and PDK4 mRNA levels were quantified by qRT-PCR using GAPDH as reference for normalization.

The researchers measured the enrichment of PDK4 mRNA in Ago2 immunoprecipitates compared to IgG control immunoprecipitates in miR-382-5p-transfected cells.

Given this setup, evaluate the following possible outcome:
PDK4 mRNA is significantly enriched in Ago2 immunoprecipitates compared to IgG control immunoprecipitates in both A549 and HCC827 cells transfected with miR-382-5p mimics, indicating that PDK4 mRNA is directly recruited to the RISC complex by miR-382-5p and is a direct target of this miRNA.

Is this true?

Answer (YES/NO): YES